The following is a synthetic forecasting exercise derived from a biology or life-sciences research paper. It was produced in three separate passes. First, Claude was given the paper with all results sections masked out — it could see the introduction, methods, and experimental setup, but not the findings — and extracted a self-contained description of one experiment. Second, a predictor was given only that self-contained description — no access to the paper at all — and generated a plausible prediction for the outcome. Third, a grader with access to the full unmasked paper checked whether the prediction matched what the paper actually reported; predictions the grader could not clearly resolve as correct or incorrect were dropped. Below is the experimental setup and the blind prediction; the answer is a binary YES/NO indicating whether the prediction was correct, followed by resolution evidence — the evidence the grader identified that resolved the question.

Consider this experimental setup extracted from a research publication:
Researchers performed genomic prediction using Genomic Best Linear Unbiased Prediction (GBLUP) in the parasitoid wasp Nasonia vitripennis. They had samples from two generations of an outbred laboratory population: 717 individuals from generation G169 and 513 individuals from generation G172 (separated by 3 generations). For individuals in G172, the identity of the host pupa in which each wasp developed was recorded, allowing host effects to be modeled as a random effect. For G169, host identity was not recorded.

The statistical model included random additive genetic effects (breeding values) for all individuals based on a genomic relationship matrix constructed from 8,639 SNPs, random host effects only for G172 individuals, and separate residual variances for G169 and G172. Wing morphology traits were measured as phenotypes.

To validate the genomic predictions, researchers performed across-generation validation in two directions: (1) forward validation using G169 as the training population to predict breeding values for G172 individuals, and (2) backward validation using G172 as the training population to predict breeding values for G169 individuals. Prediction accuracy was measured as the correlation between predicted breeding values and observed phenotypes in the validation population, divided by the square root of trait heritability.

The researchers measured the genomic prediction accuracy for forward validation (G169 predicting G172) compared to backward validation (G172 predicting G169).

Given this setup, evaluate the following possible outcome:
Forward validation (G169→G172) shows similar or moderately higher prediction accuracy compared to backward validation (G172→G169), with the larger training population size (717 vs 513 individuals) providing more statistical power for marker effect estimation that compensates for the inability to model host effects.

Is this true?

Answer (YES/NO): NO